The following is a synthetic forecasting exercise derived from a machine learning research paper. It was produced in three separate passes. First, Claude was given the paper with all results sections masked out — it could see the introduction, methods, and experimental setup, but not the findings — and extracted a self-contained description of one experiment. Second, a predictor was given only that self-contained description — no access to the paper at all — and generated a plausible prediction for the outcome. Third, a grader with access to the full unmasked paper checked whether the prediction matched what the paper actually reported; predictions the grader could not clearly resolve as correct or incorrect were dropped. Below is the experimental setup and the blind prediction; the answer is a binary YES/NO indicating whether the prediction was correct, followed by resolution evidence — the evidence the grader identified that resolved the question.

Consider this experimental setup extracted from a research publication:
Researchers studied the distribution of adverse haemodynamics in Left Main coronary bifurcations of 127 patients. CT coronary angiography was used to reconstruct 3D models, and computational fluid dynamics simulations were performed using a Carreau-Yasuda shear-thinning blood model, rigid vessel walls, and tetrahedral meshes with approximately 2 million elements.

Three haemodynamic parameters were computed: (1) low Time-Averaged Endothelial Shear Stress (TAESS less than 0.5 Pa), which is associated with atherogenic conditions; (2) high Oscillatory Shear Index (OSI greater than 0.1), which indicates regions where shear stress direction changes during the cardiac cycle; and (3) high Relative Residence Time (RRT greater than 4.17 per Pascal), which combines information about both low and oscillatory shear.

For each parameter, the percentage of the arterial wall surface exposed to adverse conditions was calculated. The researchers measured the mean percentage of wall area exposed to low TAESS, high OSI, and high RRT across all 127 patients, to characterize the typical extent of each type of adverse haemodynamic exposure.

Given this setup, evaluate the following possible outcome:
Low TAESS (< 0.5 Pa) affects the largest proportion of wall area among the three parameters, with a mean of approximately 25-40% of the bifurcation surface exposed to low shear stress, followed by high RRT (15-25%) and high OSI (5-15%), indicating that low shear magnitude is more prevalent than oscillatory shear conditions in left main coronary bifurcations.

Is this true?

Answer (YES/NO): NO